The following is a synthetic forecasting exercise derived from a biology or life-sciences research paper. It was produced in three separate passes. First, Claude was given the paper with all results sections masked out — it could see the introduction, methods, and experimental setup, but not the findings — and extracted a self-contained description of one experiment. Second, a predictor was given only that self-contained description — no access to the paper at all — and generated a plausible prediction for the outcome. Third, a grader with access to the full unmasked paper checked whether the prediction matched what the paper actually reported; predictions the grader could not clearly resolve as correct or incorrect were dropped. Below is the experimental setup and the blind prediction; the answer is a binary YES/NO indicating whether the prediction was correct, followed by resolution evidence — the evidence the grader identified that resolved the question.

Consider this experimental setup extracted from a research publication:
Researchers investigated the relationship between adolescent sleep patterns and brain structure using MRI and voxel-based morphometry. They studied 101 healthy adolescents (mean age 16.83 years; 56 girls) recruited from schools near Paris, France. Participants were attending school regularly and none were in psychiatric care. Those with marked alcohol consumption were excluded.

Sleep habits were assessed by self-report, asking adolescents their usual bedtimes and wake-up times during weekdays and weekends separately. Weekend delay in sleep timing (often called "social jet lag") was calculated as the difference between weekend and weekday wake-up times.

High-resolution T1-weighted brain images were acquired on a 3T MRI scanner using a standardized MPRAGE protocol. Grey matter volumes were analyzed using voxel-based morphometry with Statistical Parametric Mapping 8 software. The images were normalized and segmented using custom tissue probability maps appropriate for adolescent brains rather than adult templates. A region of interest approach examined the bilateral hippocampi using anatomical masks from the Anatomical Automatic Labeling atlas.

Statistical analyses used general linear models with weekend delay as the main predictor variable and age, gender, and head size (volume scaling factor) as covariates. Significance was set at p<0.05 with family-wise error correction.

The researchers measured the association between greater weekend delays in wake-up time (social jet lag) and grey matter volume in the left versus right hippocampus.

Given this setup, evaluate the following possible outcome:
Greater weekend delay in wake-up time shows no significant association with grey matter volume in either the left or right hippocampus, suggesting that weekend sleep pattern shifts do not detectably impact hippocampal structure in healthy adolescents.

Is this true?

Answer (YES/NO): NO